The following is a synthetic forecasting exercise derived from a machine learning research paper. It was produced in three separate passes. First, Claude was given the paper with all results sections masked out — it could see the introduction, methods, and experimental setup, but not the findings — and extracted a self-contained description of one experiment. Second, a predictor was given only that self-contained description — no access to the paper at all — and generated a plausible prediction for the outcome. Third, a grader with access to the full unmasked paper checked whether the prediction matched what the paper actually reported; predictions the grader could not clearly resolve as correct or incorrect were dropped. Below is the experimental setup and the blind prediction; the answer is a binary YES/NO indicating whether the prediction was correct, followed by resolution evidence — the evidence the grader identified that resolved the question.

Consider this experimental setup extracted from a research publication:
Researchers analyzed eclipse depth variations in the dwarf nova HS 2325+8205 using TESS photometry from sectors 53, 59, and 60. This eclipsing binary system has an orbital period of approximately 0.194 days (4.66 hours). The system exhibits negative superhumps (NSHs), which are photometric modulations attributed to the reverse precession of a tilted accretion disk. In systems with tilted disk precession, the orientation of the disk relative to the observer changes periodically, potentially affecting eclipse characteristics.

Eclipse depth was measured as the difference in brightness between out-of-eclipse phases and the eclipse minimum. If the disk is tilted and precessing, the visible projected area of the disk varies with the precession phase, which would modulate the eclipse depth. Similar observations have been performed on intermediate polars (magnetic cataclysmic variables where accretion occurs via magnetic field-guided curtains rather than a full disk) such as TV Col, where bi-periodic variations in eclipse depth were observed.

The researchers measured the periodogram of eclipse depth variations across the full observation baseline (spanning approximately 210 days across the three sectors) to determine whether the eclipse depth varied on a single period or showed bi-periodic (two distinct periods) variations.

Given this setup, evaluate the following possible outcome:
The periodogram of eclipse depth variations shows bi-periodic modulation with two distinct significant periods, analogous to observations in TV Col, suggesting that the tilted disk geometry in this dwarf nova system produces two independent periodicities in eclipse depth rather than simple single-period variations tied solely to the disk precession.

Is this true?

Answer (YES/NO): YES